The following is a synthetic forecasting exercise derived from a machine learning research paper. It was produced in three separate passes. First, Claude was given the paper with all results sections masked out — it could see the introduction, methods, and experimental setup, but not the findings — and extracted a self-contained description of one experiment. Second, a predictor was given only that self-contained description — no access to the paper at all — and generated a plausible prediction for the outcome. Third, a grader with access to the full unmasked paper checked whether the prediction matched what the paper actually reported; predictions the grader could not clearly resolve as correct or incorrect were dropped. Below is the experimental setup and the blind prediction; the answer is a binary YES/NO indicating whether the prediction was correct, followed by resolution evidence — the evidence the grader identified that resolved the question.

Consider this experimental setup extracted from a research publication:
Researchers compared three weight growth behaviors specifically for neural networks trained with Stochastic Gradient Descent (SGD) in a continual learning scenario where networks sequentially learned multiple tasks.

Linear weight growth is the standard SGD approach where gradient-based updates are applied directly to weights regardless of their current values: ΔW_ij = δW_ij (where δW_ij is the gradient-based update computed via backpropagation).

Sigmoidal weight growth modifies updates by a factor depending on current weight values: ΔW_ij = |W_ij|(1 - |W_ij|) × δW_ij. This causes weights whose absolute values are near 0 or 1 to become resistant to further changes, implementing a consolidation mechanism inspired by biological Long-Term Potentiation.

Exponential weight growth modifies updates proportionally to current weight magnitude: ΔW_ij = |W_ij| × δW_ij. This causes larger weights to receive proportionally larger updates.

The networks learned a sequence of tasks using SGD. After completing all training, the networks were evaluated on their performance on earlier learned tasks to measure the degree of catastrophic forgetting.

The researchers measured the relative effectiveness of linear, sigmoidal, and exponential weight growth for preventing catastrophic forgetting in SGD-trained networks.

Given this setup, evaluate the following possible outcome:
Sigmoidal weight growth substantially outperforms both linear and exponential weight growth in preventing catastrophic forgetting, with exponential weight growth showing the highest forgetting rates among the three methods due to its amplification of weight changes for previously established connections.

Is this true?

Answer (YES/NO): NO